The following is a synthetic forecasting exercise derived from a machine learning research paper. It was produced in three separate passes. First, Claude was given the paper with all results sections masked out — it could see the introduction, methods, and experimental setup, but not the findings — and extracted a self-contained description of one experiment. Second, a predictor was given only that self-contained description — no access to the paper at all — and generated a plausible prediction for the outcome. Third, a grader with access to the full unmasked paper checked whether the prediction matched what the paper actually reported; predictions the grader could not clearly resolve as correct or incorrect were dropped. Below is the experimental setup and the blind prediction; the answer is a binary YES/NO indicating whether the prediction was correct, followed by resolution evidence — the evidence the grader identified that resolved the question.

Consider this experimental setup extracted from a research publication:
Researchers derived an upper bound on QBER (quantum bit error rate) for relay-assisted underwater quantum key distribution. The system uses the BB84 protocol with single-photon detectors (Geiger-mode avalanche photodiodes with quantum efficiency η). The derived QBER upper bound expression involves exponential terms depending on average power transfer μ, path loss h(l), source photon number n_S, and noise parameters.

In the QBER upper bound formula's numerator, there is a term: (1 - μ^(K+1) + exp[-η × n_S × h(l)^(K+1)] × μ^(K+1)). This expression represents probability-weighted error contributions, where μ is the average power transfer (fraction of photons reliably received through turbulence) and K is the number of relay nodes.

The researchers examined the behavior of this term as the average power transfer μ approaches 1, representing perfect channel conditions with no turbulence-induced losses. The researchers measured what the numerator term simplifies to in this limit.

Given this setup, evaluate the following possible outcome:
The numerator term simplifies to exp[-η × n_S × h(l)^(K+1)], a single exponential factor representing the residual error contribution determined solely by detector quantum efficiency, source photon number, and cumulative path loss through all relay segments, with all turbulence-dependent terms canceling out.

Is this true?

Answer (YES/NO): YES